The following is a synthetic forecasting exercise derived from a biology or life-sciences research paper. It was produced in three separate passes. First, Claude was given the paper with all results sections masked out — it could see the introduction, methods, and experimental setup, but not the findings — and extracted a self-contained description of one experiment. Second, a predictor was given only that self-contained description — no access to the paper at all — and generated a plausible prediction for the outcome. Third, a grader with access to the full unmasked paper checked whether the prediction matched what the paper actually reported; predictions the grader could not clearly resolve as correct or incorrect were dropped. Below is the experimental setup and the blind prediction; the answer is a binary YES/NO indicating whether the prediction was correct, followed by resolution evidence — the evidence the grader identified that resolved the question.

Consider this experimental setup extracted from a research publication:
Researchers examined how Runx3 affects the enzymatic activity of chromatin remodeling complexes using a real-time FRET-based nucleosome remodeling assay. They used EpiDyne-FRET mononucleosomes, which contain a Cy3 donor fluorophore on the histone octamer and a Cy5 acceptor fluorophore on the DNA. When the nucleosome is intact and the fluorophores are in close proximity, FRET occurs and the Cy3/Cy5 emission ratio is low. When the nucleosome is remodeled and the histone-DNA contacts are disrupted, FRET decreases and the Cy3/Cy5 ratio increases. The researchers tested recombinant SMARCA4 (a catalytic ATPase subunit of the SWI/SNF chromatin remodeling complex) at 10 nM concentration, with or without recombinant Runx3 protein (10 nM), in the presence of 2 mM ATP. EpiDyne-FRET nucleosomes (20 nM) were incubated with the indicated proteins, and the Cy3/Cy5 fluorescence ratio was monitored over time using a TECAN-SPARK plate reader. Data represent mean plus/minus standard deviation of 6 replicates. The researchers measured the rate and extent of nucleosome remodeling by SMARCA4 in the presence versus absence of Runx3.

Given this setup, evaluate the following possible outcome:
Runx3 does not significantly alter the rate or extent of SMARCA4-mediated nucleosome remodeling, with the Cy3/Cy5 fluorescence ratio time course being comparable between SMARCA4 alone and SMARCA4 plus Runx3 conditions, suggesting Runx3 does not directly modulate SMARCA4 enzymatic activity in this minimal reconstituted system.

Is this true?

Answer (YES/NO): NO